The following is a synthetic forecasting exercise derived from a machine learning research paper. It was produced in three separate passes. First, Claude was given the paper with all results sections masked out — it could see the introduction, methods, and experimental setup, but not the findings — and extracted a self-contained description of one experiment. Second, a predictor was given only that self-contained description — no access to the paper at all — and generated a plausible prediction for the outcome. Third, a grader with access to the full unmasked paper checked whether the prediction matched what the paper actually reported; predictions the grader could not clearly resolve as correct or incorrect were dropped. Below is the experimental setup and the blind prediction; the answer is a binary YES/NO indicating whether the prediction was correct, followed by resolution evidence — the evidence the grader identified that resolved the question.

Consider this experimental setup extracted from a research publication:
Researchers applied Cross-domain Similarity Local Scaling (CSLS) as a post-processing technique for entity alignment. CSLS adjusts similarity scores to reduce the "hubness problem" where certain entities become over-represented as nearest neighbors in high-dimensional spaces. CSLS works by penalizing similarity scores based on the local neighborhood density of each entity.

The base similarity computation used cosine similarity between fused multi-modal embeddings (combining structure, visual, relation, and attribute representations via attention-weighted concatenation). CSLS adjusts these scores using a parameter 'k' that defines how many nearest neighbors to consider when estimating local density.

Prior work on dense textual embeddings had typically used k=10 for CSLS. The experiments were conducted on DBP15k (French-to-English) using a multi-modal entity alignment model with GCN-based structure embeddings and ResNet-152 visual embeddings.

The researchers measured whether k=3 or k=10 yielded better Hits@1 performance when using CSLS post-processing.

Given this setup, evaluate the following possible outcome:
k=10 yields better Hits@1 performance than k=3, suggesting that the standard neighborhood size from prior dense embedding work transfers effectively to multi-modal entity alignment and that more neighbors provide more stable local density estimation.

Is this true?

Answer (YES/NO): NO